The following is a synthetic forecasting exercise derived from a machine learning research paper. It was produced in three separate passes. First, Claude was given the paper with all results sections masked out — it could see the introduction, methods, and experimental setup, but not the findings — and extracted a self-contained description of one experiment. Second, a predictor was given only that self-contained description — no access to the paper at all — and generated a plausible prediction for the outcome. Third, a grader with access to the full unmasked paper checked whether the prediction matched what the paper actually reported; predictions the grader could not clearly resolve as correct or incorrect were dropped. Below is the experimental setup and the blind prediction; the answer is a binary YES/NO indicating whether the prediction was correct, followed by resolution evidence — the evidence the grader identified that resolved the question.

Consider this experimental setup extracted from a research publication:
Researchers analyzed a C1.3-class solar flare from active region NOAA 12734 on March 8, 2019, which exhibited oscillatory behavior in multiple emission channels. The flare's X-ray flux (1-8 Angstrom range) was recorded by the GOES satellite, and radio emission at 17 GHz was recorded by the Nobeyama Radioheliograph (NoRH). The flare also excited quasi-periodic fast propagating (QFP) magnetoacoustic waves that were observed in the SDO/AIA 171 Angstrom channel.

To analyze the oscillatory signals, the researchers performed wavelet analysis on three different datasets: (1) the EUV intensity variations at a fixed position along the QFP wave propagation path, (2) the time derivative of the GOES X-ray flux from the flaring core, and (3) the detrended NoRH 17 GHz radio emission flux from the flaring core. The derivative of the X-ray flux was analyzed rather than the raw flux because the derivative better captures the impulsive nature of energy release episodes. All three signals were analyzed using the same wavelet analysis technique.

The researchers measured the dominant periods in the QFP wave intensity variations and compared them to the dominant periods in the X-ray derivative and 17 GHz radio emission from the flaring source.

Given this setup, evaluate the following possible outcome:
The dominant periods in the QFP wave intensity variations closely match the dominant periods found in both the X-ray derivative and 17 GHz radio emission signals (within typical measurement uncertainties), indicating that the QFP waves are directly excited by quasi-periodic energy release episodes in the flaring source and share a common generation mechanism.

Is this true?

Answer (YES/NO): YES